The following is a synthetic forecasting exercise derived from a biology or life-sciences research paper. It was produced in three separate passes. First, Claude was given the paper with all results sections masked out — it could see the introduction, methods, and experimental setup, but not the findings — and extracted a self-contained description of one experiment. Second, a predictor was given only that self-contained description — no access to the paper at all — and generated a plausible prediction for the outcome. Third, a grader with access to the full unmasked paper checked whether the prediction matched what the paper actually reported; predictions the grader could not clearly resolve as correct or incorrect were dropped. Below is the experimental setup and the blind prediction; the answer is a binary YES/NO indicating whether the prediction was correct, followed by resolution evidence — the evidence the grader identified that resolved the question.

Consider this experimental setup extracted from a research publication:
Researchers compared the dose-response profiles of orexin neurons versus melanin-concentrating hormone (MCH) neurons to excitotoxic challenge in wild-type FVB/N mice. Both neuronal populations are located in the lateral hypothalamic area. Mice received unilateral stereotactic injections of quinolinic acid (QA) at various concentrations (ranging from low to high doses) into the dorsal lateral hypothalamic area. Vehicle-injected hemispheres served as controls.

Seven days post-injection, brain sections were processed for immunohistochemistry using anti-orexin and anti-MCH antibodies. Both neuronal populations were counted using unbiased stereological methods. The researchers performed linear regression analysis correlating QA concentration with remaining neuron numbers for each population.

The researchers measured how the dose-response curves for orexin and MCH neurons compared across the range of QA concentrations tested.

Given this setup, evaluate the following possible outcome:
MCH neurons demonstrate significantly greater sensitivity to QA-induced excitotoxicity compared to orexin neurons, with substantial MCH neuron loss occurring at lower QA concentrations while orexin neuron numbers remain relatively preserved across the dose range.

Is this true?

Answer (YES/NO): YES